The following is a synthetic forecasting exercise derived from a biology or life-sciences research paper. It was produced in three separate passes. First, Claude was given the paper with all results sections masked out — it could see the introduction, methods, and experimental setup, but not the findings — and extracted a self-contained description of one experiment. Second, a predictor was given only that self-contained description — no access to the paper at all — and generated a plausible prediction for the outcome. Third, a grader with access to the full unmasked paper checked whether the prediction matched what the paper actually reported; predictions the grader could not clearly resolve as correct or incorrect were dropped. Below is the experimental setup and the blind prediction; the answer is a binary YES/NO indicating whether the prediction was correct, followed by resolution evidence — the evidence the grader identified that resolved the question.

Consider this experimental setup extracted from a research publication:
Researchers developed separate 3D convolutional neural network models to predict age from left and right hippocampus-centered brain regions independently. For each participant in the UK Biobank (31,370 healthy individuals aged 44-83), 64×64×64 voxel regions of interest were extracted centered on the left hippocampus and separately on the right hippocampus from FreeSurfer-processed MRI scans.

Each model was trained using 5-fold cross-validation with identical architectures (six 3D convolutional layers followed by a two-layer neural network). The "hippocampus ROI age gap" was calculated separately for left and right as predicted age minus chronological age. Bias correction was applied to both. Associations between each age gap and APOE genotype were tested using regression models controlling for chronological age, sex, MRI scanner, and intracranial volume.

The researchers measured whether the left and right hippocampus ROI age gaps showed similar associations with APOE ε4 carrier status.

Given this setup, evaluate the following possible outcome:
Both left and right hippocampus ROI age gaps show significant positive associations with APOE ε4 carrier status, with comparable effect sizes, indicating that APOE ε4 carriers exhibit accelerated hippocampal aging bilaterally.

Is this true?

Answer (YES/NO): NO